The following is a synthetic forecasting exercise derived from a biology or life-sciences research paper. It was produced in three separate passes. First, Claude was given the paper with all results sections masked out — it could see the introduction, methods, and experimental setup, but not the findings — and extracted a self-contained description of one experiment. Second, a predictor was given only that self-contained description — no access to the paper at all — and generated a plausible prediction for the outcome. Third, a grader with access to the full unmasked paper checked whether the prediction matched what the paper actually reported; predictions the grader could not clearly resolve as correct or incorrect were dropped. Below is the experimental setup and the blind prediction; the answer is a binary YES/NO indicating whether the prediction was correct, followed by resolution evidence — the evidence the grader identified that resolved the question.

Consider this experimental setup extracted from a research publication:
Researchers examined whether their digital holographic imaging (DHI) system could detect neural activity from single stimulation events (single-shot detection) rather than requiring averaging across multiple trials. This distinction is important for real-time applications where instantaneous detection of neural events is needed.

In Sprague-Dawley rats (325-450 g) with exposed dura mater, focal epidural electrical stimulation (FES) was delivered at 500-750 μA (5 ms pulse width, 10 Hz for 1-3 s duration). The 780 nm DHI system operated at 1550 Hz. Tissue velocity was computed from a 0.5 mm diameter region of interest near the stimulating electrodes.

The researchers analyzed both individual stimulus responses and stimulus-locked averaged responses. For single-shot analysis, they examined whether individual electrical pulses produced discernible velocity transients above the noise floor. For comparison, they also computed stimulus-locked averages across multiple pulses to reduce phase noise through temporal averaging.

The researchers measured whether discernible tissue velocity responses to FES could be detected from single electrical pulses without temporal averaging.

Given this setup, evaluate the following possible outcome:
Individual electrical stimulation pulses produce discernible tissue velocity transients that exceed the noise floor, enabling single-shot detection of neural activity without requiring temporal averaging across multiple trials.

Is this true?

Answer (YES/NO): YES